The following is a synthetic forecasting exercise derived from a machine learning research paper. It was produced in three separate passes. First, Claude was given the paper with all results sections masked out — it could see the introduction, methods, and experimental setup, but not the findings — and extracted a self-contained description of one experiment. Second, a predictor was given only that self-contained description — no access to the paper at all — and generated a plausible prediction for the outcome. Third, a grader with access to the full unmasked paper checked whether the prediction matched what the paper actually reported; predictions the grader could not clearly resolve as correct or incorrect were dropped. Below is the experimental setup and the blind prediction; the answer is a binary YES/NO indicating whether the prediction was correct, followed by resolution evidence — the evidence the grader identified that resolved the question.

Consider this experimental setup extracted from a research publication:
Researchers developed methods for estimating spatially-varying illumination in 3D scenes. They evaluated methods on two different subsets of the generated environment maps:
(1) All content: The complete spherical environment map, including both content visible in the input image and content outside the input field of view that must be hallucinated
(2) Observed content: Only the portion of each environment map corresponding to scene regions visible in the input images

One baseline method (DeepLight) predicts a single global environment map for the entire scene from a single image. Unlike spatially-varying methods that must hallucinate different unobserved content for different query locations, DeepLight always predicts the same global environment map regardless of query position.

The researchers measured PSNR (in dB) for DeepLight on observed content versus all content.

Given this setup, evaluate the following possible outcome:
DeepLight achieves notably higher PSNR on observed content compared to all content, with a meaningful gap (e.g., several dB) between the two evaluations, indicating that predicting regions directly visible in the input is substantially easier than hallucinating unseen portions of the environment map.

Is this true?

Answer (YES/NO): NO